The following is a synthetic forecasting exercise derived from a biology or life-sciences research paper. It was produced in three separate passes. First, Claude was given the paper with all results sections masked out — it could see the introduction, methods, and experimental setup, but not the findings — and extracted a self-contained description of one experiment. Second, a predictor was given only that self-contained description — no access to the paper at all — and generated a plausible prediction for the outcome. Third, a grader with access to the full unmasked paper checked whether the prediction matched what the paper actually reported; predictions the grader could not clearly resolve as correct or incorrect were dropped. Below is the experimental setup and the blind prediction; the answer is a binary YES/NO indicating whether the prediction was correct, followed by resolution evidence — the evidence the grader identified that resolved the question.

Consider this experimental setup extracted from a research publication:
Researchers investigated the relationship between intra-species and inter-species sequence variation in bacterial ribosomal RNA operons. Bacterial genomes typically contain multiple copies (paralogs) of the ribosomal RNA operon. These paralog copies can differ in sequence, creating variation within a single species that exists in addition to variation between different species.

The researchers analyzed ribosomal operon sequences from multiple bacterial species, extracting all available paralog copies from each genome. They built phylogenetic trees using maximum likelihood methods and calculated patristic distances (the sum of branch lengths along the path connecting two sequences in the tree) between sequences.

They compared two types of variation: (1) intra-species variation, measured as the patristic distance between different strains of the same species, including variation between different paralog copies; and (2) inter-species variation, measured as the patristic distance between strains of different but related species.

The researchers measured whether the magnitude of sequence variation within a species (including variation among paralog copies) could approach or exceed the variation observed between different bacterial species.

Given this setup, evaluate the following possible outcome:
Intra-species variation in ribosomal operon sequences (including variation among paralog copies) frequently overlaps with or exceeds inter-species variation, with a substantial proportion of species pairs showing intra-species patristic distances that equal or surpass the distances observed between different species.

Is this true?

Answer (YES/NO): YES